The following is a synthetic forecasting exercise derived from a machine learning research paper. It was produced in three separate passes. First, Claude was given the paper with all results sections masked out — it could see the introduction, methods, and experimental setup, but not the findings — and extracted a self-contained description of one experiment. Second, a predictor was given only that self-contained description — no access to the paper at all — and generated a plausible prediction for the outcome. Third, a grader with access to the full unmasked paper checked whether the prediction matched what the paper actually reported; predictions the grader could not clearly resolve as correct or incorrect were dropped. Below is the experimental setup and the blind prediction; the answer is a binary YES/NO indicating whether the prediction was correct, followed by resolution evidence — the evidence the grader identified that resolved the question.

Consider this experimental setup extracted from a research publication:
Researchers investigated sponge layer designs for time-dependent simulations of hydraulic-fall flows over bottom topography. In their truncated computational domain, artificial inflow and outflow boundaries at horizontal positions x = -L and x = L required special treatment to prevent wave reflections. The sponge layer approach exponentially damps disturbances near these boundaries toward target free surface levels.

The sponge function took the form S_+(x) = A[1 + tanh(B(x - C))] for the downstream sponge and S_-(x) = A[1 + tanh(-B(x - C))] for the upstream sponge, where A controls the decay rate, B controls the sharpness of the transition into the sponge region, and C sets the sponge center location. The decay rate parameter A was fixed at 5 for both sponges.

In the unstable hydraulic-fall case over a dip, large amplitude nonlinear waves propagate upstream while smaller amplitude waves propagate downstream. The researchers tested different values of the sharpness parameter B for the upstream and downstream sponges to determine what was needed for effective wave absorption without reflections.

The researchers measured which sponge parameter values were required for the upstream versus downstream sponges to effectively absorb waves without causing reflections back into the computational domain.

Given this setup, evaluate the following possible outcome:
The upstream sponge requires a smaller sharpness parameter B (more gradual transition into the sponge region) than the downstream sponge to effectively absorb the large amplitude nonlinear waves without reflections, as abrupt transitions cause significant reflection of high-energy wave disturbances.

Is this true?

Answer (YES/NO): YES